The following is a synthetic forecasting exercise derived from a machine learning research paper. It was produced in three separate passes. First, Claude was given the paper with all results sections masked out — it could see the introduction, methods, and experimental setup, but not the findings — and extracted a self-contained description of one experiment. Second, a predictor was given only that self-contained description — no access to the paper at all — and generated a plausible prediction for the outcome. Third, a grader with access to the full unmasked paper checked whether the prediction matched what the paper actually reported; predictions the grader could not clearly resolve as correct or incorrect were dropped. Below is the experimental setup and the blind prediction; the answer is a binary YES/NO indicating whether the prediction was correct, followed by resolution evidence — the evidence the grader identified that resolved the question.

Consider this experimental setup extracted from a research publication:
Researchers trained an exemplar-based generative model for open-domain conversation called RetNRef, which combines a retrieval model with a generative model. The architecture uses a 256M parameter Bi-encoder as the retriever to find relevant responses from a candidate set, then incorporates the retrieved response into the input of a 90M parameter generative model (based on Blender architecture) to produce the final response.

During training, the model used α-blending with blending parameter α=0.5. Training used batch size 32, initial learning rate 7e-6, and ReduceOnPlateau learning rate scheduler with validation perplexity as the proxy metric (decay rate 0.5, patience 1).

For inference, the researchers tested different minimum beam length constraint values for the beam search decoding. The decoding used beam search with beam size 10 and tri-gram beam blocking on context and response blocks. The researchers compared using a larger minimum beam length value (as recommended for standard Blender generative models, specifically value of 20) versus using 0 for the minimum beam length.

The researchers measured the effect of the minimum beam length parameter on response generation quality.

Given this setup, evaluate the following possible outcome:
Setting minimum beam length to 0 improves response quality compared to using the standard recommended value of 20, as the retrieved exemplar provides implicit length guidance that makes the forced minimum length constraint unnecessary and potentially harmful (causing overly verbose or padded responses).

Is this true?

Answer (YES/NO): NO